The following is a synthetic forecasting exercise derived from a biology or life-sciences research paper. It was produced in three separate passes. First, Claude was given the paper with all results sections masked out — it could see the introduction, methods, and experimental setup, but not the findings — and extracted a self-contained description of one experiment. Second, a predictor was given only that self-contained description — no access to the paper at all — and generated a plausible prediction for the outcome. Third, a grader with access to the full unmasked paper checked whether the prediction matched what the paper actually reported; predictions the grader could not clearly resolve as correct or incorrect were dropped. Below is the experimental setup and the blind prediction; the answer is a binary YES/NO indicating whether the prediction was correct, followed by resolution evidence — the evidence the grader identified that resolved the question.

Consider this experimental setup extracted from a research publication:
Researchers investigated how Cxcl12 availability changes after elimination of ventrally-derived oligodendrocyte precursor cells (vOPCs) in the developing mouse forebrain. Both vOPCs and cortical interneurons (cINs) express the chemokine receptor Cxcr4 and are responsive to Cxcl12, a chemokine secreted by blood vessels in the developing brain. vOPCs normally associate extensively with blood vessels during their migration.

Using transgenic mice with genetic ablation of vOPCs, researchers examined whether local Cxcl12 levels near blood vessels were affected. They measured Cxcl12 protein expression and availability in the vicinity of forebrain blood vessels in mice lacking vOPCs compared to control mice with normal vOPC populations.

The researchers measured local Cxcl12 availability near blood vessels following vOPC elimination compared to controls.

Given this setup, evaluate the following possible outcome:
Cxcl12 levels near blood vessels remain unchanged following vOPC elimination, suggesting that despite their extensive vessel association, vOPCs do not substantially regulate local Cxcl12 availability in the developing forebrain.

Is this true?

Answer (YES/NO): NO